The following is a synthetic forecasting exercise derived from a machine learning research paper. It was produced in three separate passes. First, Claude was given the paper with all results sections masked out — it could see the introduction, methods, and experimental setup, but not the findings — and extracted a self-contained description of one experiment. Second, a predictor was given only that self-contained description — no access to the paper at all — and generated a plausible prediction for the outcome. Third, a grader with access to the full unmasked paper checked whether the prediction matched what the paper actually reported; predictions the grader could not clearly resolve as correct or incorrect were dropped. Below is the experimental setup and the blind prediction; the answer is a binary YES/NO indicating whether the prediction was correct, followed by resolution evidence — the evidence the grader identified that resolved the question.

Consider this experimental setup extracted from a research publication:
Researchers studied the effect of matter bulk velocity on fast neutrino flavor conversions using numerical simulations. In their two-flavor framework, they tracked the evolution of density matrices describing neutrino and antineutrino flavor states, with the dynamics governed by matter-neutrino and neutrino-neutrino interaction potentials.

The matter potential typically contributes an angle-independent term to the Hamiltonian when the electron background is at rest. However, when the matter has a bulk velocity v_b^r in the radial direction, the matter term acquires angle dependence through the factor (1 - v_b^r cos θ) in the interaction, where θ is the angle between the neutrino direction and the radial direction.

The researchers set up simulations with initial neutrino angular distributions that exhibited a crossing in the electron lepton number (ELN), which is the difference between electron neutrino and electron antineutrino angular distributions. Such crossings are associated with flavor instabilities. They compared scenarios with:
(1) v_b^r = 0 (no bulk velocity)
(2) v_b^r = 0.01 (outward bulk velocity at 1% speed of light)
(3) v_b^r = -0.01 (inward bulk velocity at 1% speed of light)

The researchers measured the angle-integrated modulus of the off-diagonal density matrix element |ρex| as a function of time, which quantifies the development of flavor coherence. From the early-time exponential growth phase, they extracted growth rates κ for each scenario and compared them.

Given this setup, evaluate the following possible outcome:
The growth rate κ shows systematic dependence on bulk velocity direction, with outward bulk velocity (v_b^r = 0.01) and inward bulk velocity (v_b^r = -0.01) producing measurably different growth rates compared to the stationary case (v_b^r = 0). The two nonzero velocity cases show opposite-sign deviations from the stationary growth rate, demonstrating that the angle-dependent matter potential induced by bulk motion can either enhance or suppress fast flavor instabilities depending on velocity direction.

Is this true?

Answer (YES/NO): YES